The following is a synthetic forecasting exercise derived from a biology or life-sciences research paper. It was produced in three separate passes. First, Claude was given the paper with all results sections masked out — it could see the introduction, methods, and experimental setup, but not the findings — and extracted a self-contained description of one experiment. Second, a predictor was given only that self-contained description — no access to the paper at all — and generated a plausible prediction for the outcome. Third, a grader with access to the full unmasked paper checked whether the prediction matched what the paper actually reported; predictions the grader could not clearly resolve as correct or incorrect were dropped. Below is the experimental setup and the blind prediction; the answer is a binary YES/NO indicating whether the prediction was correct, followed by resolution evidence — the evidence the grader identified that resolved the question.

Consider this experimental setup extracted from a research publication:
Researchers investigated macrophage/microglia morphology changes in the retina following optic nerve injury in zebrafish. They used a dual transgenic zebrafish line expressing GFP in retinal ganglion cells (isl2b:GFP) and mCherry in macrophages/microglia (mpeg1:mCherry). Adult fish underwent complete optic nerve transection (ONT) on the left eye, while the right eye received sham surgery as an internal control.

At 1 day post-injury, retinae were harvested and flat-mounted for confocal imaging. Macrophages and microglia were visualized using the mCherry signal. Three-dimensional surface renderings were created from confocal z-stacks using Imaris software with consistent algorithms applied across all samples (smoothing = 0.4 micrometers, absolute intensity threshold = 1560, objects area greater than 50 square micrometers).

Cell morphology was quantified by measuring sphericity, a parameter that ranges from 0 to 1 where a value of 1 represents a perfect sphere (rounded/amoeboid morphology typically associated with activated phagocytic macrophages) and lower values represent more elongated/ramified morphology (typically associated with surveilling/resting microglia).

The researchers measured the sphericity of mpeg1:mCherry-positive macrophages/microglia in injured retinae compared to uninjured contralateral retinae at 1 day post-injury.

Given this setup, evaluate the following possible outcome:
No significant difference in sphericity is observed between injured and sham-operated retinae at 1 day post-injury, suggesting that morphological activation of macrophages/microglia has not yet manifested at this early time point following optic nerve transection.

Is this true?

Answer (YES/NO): NO